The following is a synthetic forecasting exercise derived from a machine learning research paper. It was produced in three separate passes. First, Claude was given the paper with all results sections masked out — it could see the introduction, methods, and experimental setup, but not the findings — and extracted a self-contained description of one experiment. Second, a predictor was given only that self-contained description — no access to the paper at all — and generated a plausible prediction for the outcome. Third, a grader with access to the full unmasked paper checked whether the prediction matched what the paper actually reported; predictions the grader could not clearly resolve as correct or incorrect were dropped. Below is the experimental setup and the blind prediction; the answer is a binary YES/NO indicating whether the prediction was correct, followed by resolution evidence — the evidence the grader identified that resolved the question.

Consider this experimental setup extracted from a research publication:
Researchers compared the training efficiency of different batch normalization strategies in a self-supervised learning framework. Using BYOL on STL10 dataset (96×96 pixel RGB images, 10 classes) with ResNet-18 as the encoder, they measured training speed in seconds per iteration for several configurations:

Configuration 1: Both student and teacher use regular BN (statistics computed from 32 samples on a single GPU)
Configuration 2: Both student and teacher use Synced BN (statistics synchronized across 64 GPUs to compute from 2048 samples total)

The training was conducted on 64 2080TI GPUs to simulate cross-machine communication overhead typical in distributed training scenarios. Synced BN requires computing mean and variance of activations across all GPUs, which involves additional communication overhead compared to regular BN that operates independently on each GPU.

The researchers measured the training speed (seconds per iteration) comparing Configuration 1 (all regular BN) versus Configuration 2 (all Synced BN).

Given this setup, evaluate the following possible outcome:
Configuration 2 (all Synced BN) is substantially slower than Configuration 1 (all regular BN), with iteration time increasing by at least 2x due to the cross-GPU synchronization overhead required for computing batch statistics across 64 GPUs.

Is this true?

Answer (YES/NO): YES